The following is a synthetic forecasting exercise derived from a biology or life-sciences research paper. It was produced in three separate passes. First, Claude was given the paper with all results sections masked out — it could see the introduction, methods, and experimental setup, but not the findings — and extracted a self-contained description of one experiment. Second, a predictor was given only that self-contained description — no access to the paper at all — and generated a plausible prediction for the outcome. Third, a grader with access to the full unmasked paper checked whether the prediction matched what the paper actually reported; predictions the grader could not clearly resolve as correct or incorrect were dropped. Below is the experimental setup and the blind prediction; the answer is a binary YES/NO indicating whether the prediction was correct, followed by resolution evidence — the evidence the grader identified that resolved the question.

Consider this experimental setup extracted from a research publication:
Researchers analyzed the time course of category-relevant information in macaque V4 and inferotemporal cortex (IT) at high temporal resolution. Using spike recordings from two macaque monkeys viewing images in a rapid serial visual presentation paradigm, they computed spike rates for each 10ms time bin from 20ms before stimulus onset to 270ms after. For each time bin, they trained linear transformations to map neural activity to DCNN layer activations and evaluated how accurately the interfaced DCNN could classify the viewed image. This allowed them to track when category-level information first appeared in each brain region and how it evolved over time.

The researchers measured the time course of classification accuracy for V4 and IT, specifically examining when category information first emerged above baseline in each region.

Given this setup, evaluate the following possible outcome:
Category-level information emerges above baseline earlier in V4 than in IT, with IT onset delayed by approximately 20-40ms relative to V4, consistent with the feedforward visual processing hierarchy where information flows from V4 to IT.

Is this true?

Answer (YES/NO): NO